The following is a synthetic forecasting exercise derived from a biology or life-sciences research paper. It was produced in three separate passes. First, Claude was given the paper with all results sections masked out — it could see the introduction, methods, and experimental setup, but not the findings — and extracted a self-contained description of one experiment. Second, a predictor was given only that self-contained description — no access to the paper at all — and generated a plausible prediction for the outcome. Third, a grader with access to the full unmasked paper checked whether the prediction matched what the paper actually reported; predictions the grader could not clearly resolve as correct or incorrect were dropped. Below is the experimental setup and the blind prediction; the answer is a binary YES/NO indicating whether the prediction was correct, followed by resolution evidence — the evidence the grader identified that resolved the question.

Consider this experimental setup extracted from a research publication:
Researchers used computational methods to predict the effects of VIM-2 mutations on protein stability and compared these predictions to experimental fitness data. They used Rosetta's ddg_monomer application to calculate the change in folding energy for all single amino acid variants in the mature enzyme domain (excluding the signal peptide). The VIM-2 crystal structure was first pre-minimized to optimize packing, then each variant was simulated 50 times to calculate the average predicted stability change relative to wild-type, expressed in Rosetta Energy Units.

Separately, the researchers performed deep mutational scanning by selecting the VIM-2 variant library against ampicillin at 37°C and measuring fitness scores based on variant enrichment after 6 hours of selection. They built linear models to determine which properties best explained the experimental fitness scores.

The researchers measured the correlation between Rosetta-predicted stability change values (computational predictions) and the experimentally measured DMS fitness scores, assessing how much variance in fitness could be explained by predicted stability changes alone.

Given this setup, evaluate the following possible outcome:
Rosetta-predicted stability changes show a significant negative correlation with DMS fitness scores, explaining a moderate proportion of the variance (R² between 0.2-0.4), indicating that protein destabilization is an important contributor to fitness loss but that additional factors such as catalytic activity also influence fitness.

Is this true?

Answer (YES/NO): NO